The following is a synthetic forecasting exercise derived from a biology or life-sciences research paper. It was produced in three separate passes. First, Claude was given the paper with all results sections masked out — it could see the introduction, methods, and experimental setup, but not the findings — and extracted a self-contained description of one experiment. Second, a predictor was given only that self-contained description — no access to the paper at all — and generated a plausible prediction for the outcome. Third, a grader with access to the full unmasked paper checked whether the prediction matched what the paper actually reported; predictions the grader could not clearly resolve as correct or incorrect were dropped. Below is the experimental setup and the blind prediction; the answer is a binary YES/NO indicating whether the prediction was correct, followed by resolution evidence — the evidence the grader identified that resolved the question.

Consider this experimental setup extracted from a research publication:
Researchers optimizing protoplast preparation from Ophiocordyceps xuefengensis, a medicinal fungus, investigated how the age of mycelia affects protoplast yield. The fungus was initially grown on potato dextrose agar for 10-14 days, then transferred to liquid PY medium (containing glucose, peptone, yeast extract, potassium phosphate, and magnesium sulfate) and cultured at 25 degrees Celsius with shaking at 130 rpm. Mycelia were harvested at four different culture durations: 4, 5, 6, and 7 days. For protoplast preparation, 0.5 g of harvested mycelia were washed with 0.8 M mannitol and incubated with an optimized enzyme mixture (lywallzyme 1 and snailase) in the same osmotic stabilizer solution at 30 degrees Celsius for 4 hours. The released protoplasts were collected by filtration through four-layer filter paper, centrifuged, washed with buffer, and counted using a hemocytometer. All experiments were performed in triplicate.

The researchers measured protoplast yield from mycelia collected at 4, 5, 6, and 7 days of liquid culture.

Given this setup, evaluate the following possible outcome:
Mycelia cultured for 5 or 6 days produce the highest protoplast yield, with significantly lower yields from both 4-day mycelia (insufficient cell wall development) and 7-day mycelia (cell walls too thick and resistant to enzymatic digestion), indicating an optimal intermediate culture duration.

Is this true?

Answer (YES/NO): NO